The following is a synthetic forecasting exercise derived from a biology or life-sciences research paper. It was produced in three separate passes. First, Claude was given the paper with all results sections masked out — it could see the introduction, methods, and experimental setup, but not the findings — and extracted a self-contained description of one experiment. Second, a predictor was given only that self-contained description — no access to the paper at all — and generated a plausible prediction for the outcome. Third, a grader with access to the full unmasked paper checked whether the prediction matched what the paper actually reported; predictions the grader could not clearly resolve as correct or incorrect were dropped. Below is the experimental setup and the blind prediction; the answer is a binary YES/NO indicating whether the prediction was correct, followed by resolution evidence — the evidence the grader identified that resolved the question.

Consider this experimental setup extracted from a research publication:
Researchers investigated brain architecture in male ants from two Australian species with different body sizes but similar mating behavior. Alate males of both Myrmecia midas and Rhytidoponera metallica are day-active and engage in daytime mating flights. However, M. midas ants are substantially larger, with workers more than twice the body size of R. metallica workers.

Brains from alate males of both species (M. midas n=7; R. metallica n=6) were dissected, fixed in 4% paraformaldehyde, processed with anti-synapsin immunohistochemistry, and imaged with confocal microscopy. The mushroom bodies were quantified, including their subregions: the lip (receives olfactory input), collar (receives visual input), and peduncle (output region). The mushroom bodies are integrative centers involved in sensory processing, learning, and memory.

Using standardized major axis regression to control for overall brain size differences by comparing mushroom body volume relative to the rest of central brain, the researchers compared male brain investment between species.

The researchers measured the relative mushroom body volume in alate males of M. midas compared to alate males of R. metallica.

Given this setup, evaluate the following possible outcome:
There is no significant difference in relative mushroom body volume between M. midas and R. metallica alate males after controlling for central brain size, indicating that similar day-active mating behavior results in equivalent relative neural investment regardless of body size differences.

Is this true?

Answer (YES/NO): YES